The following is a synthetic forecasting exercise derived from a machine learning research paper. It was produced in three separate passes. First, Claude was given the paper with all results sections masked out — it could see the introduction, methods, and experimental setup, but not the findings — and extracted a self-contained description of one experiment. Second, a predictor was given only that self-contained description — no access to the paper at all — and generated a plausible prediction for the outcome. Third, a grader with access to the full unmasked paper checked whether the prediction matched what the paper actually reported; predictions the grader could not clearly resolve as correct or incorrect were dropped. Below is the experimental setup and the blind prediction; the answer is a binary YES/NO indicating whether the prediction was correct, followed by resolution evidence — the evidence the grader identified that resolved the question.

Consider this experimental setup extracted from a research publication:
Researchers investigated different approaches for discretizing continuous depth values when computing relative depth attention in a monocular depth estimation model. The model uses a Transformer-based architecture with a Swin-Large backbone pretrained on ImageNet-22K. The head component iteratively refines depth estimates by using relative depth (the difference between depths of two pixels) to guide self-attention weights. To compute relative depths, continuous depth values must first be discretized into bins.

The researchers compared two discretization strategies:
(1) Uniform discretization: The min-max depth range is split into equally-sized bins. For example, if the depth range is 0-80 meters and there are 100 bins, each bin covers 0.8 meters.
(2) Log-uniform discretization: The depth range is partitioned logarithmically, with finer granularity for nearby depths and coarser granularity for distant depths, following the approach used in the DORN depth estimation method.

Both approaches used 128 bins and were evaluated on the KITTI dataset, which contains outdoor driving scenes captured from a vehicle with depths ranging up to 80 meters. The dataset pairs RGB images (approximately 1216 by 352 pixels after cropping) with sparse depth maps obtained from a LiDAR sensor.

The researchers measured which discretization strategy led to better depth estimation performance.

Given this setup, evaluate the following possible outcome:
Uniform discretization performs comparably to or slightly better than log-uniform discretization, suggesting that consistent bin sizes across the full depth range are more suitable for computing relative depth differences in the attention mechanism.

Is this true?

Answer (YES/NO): YES